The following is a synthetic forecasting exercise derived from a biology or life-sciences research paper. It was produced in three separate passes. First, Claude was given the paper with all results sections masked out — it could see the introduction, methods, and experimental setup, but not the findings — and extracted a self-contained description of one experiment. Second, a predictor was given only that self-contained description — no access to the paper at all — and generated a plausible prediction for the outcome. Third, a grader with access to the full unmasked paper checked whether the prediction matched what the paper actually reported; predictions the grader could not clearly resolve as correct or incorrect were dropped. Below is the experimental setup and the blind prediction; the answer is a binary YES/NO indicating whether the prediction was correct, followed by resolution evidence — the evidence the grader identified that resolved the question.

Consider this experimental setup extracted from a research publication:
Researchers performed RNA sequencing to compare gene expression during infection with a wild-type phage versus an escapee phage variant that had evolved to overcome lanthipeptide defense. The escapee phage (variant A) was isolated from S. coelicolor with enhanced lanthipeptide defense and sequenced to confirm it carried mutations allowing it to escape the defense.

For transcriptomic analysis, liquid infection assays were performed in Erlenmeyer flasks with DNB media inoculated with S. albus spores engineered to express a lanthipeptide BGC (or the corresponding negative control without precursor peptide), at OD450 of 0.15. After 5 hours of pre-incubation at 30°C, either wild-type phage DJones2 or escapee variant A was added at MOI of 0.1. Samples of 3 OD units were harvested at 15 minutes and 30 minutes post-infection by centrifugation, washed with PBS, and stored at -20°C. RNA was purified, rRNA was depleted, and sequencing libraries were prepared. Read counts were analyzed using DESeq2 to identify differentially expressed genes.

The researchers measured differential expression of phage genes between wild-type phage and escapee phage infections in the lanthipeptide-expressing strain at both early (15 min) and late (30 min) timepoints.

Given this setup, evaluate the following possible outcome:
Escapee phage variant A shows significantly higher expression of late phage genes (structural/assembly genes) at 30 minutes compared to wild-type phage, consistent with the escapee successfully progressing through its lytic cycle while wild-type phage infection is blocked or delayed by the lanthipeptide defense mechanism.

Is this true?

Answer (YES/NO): YES